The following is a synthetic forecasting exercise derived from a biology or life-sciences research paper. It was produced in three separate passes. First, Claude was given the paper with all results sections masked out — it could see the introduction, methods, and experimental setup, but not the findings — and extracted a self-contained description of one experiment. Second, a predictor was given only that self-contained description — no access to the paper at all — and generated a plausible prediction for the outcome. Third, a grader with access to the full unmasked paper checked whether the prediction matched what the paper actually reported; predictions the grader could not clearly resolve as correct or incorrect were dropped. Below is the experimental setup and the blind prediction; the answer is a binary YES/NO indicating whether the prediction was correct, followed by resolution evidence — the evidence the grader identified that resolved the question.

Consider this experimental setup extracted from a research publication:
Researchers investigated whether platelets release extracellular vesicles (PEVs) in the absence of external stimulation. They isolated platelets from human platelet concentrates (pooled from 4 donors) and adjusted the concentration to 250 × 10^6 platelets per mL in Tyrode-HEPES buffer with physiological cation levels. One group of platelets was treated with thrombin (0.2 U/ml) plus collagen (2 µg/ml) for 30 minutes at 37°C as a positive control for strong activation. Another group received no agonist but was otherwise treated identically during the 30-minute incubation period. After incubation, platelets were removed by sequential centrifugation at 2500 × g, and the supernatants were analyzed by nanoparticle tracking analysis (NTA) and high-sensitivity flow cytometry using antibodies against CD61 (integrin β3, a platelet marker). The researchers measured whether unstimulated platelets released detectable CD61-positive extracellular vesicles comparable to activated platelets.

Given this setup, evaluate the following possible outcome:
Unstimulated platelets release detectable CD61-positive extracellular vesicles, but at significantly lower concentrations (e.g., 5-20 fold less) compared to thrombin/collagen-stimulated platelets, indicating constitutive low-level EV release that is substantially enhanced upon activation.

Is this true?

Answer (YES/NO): YES